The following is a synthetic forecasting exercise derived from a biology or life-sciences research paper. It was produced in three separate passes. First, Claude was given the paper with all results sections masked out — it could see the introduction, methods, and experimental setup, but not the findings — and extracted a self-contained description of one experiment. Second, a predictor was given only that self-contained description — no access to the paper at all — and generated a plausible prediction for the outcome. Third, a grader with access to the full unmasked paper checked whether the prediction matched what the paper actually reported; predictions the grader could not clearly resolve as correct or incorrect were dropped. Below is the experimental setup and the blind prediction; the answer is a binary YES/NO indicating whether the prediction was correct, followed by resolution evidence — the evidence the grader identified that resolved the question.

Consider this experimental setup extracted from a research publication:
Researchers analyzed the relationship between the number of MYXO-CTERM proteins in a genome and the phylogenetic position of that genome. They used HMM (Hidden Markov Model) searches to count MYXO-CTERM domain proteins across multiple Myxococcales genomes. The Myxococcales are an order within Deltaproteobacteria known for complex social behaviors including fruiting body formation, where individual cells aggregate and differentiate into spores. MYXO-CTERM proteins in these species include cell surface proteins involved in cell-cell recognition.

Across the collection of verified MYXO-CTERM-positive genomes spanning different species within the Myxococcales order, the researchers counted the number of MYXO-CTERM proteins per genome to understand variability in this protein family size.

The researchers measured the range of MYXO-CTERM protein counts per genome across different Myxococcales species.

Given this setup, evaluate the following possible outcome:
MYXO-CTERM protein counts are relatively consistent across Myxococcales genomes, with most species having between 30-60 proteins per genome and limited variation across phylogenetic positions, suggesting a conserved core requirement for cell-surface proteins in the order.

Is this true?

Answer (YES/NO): NO